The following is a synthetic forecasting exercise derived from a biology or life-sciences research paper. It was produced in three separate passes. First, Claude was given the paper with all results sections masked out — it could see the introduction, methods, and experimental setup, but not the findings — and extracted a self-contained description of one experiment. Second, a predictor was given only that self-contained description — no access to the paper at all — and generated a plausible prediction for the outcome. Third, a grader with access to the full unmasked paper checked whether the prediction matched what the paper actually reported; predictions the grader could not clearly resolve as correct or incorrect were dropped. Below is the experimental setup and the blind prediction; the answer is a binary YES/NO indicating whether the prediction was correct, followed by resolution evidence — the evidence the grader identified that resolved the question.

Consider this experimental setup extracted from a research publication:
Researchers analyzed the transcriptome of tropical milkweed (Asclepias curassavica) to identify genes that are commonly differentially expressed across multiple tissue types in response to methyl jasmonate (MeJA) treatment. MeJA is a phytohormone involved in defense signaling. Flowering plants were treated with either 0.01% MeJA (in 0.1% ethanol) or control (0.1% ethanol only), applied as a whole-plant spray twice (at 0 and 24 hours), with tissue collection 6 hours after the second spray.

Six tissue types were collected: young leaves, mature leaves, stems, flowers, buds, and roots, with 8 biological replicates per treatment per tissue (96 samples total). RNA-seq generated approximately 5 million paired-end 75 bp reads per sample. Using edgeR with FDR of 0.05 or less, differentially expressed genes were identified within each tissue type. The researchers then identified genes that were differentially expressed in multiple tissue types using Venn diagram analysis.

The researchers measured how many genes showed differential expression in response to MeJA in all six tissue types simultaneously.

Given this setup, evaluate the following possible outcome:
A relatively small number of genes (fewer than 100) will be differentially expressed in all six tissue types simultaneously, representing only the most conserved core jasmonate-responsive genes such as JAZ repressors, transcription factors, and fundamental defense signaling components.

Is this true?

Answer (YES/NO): NO